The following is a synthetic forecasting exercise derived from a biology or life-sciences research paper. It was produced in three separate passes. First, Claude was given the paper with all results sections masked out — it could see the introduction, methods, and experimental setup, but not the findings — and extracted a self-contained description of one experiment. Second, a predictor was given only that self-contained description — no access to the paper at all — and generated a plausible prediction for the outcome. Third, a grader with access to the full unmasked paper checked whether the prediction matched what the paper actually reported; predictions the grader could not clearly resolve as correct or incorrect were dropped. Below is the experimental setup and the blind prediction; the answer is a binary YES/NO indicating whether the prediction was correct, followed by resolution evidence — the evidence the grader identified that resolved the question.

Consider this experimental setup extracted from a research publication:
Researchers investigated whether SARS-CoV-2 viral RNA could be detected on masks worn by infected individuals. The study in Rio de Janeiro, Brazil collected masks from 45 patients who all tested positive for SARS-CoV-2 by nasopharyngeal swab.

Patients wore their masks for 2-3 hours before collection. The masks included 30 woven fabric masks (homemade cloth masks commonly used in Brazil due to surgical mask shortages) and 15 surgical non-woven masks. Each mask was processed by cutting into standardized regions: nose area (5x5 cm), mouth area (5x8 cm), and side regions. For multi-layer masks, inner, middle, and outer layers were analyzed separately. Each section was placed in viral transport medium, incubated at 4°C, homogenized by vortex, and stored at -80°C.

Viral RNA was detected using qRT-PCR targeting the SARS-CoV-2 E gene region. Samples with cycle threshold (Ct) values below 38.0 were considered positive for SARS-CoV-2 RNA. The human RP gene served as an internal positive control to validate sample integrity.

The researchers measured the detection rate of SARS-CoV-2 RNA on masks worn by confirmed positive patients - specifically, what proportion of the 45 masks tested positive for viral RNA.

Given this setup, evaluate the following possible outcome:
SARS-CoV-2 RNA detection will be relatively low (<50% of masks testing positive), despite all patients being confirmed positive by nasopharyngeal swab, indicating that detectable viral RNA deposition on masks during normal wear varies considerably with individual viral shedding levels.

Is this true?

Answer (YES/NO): NO